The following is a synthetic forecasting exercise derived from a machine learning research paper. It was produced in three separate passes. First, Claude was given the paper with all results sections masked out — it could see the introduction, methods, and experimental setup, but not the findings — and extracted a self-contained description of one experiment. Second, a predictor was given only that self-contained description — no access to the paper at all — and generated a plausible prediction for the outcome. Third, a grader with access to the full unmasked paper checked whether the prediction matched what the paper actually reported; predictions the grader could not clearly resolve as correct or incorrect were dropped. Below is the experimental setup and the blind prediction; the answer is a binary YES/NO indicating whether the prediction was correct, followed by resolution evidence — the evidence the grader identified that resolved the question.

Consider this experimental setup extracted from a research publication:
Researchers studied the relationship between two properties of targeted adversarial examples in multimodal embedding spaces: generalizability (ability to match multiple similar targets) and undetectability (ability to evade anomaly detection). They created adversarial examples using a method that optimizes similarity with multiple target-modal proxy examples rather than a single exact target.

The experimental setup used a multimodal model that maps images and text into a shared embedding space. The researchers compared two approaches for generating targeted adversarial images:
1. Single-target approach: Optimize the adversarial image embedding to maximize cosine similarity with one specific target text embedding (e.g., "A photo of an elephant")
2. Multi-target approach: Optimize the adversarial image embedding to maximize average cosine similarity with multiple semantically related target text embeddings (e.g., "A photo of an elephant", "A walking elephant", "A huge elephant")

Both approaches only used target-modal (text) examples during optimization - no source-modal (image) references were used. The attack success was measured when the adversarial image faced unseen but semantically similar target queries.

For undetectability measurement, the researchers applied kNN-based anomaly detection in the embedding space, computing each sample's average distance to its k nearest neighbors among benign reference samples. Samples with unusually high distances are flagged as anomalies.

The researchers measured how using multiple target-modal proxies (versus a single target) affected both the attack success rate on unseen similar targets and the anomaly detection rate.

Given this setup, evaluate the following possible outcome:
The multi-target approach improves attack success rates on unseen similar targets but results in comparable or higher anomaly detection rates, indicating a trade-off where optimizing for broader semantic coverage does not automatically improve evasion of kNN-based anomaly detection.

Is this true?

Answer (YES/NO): YES